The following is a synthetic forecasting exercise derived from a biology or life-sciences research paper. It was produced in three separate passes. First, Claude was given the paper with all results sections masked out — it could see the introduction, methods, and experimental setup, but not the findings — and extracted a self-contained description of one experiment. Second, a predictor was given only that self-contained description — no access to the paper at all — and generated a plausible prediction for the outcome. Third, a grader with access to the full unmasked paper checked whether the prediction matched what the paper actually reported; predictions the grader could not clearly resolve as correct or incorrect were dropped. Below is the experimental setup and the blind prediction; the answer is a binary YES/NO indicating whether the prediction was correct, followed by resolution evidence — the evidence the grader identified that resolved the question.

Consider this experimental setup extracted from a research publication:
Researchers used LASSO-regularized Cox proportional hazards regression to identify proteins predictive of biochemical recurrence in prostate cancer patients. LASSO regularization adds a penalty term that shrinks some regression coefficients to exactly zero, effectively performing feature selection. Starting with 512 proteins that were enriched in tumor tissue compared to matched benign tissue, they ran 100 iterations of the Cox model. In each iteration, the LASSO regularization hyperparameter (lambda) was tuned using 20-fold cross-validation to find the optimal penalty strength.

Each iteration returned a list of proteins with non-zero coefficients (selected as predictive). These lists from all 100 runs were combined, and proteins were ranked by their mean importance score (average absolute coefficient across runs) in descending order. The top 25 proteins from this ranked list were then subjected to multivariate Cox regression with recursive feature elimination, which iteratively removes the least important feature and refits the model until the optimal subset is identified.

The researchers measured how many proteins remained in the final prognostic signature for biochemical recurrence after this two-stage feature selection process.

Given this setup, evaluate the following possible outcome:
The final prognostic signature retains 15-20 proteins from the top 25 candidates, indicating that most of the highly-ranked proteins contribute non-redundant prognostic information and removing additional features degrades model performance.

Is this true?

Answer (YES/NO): YES